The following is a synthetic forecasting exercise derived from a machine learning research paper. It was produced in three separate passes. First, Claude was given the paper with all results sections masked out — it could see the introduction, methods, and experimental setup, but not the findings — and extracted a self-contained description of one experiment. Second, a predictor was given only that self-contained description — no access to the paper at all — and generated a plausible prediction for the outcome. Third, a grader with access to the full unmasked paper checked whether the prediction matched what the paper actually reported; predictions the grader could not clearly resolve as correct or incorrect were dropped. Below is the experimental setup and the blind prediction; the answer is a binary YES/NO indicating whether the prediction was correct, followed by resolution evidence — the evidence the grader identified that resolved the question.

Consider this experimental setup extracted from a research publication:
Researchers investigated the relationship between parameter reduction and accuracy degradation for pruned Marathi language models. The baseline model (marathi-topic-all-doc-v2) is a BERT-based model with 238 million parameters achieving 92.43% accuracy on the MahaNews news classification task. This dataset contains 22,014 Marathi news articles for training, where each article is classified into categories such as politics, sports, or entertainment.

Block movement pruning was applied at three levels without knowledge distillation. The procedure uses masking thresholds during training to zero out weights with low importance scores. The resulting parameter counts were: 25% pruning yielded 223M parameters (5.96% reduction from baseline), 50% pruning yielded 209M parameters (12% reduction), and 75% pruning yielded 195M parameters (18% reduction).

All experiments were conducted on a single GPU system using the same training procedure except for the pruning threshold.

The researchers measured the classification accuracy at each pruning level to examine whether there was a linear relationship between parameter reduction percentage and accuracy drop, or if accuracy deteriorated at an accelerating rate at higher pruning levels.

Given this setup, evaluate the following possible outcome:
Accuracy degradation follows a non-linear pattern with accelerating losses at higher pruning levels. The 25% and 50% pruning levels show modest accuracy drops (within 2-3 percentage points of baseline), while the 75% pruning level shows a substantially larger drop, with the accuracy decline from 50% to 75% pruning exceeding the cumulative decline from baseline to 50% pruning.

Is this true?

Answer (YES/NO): YES